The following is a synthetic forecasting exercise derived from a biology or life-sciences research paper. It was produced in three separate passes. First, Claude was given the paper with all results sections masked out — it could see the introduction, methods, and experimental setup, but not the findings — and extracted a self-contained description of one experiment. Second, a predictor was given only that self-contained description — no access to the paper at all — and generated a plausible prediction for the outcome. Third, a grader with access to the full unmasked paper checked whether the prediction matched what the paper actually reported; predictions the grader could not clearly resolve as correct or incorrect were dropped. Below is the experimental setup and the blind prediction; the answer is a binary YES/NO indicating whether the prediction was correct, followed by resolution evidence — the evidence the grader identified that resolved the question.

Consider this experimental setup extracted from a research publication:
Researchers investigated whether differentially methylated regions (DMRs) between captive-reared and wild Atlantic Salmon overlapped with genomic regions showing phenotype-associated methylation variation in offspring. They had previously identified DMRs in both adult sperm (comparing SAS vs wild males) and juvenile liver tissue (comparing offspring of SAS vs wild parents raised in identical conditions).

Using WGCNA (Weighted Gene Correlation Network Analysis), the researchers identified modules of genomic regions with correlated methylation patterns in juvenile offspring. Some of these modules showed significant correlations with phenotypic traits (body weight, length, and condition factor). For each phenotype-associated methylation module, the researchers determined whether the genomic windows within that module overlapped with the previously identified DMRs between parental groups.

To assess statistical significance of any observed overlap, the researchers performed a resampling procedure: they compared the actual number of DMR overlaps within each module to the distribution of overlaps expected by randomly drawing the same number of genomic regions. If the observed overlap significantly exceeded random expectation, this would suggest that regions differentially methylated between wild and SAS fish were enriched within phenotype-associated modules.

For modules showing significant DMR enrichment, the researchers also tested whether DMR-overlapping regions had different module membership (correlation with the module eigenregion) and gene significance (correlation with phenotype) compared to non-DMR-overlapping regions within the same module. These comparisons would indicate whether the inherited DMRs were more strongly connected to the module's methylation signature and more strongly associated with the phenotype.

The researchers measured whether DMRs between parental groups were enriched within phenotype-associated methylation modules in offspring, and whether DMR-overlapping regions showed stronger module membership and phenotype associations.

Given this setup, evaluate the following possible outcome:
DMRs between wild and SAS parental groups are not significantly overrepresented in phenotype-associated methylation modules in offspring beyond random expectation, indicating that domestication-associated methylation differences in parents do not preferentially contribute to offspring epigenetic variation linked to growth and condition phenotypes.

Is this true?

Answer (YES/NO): NO